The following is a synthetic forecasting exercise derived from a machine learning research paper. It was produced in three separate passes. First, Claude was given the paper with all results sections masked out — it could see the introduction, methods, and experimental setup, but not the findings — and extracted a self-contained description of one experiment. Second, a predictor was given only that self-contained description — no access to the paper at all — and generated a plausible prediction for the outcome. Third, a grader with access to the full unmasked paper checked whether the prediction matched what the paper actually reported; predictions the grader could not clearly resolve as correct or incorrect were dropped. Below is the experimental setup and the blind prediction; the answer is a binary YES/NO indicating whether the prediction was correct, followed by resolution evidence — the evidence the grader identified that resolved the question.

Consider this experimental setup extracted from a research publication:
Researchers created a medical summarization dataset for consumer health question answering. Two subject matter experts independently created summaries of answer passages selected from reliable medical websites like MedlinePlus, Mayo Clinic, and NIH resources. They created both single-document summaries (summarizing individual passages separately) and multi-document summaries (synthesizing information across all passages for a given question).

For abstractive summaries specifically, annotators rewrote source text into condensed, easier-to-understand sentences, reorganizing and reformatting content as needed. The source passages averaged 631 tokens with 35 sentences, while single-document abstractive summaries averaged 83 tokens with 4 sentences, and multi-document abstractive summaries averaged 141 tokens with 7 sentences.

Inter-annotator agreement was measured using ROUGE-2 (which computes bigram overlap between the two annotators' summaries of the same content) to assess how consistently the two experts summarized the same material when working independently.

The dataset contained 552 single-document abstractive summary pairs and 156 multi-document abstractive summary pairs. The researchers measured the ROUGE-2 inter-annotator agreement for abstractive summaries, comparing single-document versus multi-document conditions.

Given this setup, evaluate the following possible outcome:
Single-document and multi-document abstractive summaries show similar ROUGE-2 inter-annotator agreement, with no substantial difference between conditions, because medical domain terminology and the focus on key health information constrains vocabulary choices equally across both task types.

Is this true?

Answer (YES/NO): NO